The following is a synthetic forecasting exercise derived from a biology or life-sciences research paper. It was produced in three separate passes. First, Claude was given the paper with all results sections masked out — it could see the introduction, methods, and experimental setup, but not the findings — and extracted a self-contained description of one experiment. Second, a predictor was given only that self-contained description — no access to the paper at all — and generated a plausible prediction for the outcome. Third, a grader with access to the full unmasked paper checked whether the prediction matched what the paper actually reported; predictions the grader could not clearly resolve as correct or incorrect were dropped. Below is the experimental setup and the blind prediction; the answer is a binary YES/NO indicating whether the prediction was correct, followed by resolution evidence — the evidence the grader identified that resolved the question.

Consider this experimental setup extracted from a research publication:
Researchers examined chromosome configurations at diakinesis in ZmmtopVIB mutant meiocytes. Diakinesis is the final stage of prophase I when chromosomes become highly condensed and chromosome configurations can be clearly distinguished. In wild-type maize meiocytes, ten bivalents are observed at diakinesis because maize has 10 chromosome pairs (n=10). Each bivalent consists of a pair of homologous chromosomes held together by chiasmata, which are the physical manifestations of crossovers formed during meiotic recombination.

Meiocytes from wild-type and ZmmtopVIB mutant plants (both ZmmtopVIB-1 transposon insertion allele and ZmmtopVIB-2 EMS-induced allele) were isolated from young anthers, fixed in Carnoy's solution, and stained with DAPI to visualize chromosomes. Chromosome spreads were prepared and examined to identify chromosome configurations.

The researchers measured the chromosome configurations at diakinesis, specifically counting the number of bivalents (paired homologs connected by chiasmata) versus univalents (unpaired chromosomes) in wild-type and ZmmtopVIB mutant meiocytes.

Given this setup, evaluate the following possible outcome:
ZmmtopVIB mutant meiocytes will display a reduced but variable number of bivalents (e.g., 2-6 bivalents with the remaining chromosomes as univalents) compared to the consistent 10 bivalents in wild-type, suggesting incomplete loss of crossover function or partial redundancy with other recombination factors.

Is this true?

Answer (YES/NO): NO